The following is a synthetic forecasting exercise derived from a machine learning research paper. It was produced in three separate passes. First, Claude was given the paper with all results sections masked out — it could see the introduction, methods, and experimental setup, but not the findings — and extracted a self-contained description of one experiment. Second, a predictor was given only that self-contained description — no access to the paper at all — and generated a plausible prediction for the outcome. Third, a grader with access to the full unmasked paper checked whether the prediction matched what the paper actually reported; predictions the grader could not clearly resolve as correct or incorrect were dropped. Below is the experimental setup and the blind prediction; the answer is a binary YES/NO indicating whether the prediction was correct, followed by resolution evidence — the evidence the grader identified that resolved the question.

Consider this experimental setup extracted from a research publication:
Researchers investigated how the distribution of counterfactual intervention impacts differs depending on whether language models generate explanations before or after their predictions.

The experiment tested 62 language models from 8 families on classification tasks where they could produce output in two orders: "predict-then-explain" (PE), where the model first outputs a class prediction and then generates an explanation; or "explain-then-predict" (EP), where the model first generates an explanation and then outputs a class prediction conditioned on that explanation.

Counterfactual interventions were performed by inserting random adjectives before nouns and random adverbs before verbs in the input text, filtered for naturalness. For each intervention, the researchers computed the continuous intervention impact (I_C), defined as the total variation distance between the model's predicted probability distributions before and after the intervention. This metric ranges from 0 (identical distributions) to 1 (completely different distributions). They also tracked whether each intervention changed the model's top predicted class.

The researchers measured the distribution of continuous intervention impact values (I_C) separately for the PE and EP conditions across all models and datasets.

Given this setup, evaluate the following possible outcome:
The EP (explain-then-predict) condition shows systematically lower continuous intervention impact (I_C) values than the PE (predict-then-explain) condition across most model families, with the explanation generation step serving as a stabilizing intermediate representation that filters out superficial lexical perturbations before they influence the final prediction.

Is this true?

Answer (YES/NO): NO